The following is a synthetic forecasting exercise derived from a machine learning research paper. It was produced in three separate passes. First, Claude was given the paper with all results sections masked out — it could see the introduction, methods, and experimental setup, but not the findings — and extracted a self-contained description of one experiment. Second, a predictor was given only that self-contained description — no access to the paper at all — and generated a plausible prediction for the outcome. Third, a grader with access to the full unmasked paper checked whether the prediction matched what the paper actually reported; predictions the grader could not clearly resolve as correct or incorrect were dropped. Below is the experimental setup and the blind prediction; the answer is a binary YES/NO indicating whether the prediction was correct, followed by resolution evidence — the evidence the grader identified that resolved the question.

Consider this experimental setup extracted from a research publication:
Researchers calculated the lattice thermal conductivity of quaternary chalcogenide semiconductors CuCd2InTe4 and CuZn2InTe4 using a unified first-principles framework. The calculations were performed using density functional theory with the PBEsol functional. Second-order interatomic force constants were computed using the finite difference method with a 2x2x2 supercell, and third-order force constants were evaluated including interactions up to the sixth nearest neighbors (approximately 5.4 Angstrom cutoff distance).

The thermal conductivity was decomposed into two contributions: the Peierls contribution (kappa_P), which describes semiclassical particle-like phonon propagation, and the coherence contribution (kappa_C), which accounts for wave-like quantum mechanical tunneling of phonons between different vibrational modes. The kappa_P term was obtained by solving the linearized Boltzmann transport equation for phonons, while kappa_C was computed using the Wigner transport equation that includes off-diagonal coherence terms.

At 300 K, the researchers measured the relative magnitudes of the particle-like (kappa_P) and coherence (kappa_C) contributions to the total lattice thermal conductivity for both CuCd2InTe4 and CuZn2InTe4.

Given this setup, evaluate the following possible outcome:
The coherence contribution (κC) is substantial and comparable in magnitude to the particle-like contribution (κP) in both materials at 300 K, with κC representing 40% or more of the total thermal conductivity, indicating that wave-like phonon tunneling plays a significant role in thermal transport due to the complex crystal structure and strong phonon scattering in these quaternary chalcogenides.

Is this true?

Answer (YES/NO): NO